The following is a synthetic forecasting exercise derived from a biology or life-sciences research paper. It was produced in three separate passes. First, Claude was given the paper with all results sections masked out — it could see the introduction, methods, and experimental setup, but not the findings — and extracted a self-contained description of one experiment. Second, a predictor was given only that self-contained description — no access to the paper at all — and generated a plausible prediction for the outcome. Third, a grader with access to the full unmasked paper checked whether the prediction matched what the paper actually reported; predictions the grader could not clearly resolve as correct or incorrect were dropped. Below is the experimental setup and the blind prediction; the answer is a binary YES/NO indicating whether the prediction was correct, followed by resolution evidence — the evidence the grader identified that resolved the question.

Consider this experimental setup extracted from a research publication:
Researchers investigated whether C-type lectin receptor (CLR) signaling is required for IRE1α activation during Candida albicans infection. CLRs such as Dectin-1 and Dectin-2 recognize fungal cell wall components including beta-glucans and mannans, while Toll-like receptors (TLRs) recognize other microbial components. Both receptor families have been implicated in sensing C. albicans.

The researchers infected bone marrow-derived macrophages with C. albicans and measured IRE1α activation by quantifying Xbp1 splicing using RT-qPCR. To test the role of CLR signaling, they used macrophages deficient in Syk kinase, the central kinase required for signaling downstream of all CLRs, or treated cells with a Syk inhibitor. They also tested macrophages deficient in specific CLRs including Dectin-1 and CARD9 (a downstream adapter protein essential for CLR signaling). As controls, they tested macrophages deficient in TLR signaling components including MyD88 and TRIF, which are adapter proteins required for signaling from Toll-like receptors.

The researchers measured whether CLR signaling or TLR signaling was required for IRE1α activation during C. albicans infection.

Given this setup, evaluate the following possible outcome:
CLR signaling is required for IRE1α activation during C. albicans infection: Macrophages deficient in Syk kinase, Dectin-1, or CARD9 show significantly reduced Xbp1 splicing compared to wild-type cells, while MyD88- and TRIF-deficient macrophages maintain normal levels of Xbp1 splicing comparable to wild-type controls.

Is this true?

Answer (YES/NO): NO